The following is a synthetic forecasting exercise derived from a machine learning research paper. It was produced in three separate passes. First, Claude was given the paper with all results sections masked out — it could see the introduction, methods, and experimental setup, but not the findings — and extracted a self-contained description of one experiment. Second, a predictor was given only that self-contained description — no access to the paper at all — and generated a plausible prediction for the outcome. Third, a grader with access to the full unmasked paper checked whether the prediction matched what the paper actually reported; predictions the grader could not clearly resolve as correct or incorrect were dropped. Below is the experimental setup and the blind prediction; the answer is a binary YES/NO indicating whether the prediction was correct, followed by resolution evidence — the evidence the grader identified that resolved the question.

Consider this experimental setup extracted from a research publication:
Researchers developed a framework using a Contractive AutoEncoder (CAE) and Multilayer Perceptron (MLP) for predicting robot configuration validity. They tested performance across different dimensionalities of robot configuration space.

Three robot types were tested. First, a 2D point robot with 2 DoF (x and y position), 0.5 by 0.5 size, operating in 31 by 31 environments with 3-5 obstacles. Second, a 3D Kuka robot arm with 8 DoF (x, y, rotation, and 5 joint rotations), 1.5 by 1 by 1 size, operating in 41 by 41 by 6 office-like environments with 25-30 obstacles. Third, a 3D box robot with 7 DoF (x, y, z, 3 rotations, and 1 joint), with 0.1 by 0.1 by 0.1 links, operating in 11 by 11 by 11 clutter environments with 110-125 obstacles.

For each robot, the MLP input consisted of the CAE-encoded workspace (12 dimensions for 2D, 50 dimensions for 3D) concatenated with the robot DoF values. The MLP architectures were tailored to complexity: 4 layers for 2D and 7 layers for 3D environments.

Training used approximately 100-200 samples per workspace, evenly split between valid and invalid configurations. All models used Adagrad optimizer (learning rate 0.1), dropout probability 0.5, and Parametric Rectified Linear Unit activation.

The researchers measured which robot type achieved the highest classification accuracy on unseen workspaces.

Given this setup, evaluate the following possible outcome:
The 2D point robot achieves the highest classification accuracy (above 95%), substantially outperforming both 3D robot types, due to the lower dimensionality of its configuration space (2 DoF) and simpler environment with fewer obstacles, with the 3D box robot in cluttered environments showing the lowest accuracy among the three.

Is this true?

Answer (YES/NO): NO